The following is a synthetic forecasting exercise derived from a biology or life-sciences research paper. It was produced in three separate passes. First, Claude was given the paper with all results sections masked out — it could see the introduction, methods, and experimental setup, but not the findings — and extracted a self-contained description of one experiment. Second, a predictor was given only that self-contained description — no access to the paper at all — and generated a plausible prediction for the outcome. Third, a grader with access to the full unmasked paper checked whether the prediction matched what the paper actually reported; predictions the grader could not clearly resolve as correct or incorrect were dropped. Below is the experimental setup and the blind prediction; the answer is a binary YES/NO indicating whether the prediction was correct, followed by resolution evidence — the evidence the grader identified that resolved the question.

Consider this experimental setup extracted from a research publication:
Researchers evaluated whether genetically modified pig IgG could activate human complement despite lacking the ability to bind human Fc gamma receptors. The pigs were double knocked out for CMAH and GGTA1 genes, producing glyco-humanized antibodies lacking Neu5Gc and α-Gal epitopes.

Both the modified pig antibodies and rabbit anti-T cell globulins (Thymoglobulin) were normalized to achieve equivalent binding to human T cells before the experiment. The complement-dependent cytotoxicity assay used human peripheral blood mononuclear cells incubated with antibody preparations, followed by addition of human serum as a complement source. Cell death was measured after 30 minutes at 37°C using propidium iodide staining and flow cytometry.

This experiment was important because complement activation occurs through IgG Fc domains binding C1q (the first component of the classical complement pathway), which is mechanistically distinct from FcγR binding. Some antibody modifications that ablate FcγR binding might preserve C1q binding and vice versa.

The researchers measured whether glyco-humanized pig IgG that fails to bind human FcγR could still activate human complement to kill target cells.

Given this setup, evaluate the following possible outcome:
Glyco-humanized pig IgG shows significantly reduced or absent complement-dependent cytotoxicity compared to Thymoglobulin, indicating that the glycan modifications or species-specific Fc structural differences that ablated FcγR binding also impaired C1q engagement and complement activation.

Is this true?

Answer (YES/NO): NO